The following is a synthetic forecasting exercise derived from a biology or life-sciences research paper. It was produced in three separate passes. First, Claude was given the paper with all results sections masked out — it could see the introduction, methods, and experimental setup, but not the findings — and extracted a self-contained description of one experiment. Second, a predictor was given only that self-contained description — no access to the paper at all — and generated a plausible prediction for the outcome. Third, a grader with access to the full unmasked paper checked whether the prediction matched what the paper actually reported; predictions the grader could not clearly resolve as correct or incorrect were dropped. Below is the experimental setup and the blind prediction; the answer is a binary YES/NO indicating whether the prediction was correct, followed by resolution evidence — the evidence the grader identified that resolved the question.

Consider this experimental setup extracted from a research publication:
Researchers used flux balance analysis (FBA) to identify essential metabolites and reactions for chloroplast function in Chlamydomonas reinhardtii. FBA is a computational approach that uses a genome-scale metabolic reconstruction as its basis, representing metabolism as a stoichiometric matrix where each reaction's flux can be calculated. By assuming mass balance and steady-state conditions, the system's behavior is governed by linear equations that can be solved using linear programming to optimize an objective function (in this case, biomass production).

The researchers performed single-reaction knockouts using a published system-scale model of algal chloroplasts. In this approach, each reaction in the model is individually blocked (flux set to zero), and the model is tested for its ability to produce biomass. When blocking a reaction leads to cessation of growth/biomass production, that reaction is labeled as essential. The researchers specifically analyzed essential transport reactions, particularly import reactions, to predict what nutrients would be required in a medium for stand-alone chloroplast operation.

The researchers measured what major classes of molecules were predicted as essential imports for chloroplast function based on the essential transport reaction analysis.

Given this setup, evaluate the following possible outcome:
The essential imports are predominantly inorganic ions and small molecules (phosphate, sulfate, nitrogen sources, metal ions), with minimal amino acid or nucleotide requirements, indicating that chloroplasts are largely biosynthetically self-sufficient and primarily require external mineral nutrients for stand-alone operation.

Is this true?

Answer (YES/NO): NO